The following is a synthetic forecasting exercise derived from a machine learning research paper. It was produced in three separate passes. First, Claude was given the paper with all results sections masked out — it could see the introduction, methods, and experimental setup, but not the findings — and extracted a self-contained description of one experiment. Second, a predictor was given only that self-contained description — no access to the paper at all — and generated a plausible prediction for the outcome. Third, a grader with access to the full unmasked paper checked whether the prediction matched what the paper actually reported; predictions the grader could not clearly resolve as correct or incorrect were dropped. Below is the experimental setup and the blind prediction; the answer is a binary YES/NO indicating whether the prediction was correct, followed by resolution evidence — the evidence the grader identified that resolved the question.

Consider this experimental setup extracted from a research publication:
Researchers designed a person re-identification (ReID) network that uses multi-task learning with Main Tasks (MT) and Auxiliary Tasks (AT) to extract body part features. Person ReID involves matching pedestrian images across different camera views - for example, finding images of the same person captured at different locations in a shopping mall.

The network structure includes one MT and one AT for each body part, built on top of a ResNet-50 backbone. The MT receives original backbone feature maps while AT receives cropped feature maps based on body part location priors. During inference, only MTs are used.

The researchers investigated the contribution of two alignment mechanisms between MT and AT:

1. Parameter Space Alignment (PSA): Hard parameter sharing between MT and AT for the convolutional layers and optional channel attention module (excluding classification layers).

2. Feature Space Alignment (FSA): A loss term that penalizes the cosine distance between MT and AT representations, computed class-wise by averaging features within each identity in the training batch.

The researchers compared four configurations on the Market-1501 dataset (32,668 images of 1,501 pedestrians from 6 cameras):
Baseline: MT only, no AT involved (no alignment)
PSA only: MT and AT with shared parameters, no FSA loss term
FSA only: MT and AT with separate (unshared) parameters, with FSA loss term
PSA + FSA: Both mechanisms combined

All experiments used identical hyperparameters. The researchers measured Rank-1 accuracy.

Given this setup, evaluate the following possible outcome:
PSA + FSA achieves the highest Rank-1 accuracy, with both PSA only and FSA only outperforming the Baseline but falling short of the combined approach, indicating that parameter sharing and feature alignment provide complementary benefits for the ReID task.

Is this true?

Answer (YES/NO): YES